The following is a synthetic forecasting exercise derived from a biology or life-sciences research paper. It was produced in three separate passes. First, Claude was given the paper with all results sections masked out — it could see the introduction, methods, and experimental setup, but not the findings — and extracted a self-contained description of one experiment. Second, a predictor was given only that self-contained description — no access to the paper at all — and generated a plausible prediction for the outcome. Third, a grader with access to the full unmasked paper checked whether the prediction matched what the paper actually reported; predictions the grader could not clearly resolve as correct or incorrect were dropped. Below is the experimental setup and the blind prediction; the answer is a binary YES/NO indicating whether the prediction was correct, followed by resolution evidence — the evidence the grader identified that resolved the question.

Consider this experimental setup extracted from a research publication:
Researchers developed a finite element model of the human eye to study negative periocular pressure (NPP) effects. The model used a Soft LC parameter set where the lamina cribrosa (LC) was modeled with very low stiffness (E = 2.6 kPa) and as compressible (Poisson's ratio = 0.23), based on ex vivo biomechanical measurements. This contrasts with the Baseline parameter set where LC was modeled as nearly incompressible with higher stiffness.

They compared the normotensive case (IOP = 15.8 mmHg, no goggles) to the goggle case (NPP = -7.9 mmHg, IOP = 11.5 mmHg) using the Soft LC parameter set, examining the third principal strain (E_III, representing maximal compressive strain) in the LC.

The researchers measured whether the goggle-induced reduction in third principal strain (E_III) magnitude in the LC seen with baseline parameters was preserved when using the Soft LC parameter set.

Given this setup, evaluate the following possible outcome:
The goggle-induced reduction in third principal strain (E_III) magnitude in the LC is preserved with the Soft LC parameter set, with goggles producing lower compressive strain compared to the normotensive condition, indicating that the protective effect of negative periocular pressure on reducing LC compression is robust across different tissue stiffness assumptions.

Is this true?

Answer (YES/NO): NO